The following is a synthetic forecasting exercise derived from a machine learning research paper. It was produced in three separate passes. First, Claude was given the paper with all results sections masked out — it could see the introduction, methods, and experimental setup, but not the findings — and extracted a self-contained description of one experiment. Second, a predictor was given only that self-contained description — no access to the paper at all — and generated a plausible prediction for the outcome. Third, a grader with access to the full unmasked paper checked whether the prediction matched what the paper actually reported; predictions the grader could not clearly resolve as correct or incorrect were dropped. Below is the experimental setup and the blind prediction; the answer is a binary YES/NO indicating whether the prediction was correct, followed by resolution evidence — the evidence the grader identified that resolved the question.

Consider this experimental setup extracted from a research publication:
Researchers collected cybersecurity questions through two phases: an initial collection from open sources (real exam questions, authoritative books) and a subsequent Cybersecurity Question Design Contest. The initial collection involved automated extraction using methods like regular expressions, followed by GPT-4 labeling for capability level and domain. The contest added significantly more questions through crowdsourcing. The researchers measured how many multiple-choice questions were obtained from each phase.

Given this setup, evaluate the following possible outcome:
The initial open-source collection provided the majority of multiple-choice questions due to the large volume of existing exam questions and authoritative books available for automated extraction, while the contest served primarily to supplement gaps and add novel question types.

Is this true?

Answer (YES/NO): NO